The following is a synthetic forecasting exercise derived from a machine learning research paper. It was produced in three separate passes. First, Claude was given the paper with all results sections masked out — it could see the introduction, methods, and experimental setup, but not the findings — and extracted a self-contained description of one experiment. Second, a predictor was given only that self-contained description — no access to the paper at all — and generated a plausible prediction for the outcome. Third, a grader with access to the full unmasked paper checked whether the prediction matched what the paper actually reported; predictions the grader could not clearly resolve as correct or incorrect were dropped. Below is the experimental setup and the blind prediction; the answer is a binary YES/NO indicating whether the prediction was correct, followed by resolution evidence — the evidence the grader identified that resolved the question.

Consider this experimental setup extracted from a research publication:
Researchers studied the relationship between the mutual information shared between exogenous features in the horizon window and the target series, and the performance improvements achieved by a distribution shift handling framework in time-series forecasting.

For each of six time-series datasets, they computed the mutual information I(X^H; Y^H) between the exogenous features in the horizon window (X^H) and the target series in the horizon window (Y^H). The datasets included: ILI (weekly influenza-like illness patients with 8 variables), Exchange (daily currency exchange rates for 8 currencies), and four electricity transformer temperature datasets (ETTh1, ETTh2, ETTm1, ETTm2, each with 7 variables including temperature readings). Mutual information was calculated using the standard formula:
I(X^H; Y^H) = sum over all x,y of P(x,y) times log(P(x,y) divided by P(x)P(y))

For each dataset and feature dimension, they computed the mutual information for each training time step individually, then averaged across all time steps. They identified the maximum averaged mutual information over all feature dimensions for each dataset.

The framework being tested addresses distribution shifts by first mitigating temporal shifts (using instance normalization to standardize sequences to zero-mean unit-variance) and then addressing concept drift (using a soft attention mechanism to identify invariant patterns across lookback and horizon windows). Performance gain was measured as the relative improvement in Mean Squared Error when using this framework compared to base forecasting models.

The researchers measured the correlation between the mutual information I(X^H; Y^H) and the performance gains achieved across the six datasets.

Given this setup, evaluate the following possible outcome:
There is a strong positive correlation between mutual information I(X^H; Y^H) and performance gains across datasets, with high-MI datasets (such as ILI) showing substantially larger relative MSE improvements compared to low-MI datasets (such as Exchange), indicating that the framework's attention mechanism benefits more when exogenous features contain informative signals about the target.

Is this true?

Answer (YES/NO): NO